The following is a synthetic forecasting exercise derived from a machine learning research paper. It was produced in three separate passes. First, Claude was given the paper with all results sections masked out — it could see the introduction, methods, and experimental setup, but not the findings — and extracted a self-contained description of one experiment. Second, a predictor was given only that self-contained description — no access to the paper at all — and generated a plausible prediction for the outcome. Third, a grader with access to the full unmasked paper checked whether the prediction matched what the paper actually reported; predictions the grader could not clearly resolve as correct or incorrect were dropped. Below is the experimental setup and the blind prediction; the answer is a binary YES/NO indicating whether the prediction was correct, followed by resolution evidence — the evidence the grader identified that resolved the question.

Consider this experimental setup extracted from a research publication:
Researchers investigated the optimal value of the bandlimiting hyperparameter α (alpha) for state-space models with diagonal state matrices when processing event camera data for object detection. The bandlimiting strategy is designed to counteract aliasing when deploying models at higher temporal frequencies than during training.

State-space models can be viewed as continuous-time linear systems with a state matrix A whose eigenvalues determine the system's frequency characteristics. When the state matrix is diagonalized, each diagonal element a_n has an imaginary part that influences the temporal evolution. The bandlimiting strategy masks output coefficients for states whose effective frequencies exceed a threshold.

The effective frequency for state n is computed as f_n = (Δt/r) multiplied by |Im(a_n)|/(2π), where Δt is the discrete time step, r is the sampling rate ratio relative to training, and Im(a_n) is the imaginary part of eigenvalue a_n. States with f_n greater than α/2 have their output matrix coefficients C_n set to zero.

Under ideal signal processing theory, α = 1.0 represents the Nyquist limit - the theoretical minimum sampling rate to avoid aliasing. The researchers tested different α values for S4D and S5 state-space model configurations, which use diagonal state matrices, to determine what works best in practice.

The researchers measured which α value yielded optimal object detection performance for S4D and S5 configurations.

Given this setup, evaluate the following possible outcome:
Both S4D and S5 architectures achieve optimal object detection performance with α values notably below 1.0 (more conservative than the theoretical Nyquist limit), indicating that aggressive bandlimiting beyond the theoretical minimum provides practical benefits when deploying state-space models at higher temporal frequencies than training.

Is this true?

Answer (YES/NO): YES